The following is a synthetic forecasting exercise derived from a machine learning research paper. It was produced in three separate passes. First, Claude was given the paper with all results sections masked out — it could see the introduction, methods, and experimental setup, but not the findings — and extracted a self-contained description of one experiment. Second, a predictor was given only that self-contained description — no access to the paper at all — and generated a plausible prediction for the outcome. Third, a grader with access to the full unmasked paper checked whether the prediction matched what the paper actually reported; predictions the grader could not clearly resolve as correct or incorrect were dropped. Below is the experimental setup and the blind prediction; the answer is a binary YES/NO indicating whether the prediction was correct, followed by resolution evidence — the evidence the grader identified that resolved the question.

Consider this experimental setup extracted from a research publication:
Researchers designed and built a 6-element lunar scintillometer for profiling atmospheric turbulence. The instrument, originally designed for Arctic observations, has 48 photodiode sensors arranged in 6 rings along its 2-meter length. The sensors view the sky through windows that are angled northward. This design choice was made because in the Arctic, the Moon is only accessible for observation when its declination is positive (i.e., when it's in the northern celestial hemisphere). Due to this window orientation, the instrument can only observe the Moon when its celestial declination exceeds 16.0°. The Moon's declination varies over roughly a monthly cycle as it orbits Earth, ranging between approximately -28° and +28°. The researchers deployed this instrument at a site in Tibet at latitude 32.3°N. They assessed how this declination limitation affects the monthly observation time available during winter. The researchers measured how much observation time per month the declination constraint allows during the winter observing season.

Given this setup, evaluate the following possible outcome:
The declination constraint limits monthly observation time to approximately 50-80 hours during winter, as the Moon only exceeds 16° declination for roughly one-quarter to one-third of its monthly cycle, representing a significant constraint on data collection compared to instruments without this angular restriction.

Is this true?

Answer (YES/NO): NO